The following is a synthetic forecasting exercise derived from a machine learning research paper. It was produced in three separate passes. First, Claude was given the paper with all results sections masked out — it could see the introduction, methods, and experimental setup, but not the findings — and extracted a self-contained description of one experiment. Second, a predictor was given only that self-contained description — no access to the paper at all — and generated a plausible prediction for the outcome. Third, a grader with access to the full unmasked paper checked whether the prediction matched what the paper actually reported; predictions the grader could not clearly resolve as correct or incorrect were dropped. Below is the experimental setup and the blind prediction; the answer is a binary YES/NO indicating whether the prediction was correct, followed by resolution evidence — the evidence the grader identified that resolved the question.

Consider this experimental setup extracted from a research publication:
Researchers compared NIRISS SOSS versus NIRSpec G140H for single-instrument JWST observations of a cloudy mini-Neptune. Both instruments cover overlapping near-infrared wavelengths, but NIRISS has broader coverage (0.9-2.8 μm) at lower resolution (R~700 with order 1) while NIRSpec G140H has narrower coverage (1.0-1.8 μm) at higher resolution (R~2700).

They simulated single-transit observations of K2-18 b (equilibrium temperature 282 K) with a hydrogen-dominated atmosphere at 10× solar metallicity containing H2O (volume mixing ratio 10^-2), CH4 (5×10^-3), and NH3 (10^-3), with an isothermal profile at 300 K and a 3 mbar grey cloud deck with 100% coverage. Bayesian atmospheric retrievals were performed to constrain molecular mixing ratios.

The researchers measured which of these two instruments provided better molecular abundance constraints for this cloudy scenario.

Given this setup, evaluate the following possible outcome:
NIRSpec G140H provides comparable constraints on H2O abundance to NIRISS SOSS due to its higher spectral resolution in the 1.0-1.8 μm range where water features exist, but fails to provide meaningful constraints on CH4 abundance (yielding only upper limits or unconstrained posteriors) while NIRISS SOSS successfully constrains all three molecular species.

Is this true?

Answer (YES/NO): NO